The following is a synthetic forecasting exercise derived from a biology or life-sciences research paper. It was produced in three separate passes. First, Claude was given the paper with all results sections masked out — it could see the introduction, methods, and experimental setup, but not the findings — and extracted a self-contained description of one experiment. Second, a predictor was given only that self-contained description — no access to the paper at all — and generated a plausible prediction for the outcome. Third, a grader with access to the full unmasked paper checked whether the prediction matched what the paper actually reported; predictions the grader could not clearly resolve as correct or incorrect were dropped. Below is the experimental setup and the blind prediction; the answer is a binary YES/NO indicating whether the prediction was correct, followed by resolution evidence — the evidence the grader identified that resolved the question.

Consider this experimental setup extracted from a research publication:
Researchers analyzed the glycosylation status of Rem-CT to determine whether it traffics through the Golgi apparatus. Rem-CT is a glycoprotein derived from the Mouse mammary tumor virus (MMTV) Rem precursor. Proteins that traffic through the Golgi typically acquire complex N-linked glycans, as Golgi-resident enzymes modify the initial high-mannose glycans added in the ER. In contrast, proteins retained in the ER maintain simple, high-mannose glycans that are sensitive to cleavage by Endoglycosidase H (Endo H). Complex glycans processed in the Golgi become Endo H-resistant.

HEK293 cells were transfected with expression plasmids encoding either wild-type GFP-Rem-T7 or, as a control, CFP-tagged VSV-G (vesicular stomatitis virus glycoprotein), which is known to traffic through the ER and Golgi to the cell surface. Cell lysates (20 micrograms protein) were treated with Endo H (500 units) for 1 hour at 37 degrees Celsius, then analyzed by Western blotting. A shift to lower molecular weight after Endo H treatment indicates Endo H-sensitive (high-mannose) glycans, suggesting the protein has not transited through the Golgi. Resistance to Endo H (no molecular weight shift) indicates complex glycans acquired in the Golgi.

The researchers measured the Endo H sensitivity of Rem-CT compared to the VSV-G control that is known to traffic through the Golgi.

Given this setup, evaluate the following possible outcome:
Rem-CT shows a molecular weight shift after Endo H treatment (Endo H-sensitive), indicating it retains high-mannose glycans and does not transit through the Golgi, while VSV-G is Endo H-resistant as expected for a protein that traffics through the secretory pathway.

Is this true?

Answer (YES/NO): YES